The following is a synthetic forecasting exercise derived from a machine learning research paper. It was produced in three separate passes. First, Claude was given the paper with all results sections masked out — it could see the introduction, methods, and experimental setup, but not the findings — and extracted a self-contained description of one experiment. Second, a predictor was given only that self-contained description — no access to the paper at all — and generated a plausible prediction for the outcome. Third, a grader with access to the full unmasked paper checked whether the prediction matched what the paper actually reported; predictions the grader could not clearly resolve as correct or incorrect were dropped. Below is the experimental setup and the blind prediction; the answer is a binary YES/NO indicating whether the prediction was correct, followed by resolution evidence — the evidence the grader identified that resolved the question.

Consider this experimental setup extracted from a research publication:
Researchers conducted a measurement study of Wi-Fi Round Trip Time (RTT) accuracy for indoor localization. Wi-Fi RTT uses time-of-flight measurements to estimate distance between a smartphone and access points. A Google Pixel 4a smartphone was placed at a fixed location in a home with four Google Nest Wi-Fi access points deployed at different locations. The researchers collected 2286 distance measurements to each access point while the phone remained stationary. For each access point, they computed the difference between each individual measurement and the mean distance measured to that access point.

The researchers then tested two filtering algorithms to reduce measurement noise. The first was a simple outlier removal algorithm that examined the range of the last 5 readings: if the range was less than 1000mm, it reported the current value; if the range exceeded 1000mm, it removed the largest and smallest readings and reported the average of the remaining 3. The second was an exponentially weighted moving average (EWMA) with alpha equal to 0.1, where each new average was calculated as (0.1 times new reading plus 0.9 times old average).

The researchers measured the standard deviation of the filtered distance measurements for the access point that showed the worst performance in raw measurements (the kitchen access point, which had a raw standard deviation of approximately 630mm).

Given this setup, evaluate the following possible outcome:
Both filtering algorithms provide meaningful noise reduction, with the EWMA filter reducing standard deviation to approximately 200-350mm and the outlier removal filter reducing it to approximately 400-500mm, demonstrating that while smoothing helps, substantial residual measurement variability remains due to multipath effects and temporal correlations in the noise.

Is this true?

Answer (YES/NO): NO